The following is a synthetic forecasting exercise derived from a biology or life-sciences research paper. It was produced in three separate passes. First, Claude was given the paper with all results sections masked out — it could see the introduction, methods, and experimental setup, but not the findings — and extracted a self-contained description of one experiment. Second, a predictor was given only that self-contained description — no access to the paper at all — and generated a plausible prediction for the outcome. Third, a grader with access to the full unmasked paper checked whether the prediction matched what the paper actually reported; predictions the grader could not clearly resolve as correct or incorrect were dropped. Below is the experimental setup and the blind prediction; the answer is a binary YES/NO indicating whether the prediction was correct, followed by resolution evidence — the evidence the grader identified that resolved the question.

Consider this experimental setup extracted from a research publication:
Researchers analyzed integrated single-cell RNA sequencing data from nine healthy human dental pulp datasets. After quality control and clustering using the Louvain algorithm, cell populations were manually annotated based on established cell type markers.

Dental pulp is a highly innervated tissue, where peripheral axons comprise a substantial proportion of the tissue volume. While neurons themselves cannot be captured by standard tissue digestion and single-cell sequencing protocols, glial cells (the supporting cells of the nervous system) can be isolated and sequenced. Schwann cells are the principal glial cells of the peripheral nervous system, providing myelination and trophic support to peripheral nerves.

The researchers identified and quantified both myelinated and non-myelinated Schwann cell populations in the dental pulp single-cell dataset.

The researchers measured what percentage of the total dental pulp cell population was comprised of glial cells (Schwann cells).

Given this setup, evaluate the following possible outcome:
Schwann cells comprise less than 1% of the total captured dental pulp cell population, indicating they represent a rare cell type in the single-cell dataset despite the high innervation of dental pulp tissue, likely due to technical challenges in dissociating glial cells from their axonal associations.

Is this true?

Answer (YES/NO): NO